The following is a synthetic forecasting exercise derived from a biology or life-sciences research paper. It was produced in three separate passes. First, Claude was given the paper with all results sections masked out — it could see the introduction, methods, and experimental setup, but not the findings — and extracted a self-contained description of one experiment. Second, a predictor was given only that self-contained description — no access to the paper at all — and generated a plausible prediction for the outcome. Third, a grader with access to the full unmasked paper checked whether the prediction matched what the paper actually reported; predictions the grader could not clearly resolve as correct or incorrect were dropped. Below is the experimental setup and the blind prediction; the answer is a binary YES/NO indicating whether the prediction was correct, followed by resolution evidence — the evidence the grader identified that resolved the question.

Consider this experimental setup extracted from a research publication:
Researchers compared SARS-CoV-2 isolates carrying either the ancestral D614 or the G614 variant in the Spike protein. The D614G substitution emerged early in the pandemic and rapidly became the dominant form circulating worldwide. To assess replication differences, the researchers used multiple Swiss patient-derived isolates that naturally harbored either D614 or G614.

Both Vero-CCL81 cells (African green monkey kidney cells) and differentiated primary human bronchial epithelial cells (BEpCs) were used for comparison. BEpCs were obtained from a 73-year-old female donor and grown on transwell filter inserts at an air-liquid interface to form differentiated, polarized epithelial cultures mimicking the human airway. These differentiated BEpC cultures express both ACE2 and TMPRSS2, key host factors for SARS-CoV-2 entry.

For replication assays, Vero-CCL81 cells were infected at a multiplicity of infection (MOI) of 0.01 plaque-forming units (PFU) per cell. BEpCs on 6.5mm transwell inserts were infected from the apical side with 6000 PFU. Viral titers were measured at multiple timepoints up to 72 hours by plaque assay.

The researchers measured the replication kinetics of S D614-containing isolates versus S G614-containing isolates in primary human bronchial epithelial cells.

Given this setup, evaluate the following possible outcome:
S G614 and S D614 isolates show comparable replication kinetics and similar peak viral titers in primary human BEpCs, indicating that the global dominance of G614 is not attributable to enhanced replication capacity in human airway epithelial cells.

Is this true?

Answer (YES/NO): NO